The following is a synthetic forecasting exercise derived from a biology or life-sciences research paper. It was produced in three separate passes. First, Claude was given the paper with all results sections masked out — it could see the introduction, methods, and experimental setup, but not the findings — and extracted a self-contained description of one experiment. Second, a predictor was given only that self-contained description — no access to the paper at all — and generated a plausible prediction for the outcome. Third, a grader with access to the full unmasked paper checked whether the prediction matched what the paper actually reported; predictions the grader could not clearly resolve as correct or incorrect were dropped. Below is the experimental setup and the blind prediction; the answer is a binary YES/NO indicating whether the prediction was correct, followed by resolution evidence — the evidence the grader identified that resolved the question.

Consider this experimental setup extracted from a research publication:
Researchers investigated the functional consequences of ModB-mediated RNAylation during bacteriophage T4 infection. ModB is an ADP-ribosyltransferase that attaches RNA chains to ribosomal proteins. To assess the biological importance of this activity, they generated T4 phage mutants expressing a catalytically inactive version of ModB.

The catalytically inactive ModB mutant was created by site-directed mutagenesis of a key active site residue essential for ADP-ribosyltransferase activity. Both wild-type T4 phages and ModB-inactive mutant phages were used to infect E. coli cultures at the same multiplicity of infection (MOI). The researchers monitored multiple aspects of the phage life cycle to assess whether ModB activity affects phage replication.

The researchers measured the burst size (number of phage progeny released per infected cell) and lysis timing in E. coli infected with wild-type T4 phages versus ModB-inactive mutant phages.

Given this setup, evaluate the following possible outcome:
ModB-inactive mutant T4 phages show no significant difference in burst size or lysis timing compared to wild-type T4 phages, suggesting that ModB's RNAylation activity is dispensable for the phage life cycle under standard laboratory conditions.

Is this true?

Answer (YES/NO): NO